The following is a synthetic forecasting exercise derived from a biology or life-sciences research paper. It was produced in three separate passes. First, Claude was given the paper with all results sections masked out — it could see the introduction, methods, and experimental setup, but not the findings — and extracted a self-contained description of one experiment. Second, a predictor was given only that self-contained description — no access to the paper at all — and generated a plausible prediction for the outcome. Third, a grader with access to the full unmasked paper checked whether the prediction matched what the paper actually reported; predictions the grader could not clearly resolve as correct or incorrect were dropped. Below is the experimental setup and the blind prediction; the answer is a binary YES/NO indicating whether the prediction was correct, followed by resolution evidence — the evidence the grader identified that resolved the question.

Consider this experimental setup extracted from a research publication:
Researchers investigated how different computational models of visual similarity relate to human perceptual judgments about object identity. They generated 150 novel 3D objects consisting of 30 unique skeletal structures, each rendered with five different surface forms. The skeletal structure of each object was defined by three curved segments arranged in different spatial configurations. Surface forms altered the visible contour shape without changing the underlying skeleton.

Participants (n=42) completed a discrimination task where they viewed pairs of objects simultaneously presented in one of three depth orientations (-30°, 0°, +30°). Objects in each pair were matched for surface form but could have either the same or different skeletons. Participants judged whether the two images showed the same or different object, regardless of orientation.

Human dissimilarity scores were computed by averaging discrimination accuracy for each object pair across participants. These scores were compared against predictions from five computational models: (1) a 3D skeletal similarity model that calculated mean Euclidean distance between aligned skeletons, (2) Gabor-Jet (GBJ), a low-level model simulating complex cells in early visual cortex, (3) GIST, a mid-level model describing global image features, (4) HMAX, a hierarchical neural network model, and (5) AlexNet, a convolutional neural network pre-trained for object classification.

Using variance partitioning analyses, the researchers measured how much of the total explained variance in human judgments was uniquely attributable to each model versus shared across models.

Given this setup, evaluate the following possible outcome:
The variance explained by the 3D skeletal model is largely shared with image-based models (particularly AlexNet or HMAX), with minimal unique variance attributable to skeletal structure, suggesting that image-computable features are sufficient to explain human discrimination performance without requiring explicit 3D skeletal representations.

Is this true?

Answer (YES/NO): NO